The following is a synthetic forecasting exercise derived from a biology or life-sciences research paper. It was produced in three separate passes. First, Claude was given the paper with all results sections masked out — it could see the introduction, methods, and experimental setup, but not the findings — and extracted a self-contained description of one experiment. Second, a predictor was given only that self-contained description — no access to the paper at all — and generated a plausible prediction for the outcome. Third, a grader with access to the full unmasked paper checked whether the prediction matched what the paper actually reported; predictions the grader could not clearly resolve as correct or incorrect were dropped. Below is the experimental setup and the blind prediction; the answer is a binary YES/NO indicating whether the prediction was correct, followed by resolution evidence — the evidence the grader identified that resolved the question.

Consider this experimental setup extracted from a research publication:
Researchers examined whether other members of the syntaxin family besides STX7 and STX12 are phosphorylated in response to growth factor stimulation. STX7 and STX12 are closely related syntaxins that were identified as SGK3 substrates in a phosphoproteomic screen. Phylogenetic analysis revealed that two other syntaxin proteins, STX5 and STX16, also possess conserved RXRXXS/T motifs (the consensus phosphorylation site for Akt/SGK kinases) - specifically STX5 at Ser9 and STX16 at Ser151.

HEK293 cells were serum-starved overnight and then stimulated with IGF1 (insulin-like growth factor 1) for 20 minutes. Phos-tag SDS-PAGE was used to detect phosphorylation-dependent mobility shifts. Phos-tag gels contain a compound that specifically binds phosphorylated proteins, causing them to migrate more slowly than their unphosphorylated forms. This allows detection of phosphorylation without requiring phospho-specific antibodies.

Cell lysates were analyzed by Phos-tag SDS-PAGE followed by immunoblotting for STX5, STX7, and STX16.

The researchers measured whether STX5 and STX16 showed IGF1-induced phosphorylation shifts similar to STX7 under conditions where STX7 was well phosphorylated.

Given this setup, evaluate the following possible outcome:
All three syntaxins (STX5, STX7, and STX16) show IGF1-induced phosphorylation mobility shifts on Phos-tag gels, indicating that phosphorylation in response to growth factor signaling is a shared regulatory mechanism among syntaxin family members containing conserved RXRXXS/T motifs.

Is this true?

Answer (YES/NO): NO